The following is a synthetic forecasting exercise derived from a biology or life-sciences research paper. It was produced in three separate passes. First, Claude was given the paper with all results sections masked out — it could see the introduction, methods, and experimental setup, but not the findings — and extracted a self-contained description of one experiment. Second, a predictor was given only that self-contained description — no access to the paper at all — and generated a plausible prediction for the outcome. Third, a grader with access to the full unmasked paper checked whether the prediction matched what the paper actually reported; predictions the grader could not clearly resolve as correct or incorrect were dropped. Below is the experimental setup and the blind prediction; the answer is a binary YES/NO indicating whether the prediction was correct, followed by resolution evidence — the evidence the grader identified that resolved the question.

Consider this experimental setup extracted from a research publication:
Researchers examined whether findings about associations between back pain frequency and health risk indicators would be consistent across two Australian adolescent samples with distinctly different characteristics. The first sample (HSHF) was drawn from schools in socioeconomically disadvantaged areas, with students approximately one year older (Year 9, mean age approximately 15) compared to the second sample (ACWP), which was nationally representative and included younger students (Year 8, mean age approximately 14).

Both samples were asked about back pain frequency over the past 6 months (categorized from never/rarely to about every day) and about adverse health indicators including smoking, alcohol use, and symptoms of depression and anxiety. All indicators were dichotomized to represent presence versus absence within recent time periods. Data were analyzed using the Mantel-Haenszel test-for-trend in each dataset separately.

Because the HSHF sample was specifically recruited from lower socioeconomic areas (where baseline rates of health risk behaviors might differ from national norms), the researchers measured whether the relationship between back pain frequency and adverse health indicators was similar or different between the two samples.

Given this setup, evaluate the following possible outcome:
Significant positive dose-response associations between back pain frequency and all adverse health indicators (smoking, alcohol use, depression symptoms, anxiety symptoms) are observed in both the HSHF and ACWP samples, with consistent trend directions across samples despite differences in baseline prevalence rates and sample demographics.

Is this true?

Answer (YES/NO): NO